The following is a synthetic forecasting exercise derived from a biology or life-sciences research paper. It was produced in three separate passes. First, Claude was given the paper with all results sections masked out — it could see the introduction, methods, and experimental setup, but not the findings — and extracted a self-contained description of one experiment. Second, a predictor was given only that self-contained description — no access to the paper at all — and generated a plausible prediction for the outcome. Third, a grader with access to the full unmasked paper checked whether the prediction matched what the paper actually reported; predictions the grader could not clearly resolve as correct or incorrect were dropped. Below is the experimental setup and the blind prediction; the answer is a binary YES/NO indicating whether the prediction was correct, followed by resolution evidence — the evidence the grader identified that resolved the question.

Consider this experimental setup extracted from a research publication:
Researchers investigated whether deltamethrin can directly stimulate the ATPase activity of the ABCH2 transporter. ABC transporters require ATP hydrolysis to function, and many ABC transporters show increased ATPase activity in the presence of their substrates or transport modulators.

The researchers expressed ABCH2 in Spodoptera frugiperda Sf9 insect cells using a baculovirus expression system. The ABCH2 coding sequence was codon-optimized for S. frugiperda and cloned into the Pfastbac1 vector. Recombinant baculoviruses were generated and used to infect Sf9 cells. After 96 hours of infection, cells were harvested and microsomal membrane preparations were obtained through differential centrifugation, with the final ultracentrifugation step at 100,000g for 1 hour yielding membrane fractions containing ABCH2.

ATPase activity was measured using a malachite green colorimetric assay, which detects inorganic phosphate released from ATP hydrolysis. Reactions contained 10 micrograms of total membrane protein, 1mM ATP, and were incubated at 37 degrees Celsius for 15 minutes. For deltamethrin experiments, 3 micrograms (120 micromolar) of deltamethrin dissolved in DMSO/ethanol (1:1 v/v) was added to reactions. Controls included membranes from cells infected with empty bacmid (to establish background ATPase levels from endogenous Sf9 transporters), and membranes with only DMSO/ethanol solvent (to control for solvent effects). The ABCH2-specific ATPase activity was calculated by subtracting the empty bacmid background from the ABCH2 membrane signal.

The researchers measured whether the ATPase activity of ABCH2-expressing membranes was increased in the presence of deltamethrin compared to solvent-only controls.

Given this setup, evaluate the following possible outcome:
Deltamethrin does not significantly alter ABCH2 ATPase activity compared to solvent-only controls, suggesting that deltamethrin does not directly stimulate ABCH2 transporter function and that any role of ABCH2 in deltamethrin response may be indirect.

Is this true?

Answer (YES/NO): NO